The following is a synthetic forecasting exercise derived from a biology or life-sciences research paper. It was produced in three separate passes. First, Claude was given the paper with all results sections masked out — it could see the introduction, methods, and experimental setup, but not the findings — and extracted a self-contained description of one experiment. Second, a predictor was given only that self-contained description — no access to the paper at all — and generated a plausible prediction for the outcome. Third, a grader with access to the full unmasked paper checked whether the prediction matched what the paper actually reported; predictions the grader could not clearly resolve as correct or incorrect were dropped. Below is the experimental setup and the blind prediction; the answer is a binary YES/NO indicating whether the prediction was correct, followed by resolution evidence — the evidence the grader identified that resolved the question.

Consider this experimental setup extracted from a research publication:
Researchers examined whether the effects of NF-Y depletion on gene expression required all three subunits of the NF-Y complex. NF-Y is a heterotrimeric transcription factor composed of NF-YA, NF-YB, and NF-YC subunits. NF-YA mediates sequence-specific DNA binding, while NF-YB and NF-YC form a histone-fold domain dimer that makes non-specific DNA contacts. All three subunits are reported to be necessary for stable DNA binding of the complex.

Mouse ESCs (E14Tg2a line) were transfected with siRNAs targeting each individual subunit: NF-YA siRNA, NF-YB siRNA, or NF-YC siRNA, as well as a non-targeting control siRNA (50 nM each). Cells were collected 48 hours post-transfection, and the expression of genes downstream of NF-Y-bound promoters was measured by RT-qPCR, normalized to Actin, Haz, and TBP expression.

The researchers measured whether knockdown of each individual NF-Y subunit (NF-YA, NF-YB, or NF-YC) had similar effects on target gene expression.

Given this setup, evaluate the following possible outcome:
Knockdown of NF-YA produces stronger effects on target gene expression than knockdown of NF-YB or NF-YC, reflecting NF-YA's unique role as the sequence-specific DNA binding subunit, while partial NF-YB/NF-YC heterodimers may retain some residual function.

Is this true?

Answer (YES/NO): NO